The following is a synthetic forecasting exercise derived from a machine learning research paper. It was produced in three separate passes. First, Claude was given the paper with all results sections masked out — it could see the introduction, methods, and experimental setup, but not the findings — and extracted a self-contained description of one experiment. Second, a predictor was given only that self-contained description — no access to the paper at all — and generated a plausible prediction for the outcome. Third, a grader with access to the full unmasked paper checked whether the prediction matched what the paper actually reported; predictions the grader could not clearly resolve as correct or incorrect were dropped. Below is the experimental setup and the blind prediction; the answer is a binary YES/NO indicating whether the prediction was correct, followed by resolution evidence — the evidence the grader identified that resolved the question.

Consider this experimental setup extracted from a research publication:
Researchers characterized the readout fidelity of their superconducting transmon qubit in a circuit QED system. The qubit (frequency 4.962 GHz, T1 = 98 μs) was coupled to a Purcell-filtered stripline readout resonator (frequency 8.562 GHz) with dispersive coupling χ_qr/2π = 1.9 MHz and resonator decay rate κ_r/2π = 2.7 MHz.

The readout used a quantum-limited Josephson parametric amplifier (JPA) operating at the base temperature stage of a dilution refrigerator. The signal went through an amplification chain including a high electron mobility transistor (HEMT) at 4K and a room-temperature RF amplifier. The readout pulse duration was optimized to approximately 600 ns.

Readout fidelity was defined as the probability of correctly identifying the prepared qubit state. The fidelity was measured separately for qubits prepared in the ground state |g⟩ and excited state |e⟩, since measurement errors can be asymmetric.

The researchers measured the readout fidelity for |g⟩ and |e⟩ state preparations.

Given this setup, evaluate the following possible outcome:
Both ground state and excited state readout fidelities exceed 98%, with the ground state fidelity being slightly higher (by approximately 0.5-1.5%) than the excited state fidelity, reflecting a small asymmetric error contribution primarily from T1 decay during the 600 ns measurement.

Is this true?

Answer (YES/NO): YES